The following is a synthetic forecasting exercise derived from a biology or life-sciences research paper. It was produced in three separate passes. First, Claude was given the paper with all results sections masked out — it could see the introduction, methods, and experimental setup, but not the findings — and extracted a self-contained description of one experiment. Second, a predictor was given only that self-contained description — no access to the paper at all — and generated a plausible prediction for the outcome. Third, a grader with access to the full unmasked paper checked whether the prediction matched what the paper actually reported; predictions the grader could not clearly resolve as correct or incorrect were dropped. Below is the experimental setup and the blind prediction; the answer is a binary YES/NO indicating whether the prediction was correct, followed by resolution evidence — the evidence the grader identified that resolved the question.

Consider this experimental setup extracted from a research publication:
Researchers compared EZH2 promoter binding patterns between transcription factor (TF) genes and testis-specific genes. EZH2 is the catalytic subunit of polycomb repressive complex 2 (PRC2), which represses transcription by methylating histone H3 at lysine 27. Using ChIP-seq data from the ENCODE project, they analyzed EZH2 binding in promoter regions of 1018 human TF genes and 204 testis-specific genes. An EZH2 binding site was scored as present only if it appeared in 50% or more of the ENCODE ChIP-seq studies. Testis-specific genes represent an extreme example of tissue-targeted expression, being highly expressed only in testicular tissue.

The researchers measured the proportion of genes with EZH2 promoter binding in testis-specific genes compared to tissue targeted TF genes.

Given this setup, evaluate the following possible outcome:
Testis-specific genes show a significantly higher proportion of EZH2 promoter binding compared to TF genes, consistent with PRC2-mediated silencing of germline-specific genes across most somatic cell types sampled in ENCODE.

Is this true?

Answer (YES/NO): NO